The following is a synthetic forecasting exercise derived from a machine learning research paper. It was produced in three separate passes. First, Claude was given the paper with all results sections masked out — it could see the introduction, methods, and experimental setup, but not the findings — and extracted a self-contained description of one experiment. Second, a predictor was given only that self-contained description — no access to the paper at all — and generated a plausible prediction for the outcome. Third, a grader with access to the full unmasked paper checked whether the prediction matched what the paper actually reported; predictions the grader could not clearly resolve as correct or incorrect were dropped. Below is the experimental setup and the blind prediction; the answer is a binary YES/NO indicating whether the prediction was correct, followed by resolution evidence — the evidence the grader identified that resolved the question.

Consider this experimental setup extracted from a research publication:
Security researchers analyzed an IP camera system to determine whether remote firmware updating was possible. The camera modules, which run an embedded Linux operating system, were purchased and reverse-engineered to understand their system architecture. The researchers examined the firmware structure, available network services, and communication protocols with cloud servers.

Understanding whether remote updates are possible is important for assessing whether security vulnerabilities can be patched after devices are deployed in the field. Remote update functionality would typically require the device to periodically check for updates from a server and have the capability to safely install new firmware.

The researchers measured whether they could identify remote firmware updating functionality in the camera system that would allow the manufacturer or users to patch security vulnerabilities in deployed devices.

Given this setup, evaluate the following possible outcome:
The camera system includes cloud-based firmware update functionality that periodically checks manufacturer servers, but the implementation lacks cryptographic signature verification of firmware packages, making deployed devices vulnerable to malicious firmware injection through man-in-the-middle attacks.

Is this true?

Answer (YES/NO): NO